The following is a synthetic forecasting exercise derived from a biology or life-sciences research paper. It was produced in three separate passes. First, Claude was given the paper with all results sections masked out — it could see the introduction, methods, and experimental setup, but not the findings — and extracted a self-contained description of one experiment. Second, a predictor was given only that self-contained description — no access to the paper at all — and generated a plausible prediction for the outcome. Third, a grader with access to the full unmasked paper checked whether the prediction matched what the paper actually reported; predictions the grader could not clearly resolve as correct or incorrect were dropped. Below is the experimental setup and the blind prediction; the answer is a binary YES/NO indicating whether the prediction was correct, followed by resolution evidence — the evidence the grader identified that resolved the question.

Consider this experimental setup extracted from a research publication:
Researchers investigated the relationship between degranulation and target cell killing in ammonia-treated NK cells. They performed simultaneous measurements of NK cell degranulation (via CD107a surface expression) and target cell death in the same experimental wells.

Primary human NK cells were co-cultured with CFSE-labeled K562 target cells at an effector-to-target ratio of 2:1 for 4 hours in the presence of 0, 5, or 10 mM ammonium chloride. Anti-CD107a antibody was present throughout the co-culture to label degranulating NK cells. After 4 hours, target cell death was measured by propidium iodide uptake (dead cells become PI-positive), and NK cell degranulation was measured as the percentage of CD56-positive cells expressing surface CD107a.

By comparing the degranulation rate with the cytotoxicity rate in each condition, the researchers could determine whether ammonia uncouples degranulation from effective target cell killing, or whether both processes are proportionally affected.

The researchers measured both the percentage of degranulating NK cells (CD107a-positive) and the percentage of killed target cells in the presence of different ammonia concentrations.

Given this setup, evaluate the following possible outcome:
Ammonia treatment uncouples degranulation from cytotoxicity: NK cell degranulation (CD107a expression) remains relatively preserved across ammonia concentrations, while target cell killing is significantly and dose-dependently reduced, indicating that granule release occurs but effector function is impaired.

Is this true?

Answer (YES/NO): YES